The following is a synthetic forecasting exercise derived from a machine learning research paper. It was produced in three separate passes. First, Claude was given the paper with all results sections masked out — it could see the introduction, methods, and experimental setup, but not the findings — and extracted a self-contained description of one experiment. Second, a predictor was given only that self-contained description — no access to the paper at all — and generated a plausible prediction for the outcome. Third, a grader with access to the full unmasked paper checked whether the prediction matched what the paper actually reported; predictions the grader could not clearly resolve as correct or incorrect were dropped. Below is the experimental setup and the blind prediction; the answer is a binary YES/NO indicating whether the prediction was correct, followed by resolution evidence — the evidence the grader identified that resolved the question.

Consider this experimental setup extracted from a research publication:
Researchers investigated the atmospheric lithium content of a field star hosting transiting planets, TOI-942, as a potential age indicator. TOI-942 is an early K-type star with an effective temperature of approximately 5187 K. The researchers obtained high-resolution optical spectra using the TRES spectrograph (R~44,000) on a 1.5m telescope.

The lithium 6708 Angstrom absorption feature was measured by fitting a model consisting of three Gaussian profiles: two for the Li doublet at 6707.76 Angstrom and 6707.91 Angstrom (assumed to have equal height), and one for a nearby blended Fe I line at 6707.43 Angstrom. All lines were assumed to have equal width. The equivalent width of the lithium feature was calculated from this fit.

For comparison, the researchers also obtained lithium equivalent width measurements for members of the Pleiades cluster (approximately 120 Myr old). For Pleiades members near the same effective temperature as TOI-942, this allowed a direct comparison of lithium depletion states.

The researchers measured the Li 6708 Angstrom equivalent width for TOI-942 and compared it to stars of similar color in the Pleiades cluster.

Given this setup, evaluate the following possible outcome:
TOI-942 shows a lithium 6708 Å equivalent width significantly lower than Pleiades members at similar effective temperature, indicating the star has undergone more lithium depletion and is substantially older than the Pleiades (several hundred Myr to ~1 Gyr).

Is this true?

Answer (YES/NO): NO